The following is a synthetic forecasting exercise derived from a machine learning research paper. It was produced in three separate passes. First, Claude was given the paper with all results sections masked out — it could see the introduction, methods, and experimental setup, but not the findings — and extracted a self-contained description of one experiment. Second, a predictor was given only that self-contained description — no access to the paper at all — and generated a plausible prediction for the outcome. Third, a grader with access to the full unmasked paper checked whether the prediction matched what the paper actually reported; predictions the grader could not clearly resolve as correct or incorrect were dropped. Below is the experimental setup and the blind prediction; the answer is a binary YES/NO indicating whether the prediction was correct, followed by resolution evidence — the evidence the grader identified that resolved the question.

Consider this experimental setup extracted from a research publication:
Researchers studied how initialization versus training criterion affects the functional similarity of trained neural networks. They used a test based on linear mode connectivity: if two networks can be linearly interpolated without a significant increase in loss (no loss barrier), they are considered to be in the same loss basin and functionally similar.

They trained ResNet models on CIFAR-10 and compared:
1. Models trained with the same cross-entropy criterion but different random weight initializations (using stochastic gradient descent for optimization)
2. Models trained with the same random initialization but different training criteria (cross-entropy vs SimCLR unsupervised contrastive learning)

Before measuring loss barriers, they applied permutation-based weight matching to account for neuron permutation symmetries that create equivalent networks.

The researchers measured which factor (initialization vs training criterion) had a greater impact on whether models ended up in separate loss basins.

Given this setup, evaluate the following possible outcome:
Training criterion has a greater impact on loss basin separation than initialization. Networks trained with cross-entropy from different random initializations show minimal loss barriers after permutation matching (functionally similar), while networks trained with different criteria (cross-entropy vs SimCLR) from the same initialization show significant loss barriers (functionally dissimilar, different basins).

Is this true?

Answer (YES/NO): YES